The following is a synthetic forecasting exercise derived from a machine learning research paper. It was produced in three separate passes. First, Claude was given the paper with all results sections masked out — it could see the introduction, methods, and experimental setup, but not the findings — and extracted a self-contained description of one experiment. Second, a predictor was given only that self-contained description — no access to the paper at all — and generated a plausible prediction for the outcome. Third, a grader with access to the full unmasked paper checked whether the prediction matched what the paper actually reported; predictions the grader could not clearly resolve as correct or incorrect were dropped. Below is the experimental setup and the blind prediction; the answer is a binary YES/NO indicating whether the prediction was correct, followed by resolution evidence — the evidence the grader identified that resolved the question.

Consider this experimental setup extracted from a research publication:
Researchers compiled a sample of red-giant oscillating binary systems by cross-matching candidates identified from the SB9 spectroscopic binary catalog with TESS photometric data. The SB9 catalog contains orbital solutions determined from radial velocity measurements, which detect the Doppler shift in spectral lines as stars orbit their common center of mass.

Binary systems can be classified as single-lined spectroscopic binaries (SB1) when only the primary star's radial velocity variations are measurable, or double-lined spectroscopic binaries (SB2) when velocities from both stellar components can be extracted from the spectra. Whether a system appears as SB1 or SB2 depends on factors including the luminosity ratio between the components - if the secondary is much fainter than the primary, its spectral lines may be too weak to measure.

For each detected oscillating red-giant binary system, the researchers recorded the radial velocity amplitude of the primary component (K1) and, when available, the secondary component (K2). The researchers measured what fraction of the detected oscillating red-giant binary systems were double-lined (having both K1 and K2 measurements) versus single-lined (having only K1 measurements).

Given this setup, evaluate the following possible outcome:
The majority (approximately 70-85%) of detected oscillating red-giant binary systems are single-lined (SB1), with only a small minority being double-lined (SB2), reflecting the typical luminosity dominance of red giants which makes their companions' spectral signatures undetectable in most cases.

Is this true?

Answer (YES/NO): NO